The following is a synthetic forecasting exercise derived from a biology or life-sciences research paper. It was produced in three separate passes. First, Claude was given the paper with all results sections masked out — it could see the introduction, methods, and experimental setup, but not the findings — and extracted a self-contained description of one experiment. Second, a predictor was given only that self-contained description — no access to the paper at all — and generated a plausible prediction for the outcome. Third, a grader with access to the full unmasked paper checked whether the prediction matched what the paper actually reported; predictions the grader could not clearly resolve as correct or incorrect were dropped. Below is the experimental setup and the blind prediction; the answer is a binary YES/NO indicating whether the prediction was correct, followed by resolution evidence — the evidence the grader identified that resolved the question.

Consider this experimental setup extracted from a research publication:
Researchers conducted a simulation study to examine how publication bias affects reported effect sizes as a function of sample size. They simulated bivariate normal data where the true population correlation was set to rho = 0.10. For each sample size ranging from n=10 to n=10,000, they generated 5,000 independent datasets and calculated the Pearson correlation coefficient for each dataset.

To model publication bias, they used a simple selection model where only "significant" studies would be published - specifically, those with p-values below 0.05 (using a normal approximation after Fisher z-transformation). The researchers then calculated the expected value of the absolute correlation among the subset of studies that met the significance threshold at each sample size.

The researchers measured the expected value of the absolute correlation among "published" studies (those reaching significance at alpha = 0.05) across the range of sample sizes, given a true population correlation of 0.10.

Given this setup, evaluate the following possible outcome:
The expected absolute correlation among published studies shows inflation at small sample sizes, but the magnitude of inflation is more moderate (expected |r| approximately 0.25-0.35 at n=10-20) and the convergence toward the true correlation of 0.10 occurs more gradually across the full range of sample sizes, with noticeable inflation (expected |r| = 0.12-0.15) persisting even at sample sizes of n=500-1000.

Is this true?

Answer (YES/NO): NO